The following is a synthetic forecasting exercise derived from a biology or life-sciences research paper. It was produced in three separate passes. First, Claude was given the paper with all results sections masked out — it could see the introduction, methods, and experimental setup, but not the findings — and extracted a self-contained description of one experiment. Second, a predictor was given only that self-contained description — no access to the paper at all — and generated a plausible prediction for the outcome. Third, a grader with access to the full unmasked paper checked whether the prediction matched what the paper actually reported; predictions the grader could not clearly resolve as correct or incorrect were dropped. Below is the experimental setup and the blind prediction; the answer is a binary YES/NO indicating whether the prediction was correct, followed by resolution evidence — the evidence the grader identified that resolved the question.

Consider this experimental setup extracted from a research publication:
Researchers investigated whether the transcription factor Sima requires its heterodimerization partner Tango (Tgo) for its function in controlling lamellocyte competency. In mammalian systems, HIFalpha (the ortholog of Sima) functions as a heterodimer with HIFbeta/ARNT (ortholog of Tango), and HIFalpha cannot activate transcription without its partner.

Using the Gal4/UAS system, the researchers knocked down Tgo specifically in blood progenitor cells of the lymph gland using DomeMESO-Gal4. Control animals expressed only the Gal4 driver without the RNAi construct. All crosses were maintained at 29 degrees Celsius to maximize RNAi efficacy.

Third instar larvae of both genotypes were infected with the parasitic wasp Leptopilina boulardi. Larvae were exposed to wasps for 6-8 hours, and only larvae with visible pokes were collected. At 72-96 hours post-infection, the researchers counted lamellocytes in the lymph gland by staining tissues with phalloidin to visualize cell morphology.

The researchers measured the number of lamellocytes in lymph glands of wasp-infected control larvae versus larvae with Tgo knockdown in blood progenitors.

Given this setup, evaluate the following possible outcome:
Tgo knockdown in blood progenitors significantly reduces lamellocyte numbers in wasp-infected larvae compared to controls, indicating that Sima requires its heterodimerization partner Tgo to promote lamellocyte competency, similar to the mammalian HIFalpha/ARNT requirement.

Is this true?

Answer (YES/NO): NO